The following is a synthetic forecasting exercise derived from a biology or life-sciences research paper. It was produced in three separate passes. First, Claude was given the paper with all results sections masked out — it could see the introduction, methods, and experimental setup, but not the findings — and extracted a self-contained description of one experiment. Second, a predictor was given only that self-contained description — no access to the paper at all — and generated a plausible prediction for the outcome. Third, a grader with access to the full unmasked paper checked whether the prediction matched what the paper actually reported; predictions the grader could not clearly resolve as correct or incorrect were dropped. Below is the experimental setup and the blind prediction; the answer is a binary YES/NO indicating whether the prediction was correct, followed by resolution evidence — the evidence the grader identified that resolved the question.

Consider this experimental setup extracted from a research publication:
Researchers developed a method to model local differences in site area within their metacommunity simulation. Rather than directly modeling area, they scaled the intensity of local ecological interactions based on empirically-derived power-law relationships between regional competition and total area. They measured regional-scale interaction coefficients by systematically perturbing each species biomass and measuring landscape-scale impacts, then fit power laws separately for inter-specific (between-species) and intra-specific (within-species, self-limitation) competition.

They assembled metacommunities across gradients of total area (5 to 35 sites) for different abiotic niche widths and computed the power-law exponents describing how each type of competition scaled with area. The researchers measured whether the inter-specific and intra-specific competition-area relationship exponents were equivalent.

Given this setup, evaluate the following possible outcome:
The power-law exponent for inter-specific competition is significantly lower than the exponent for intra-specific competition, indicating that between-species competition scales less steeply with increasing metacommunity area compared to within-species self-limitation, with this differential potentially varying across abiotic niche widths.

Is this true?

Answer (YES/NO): NO